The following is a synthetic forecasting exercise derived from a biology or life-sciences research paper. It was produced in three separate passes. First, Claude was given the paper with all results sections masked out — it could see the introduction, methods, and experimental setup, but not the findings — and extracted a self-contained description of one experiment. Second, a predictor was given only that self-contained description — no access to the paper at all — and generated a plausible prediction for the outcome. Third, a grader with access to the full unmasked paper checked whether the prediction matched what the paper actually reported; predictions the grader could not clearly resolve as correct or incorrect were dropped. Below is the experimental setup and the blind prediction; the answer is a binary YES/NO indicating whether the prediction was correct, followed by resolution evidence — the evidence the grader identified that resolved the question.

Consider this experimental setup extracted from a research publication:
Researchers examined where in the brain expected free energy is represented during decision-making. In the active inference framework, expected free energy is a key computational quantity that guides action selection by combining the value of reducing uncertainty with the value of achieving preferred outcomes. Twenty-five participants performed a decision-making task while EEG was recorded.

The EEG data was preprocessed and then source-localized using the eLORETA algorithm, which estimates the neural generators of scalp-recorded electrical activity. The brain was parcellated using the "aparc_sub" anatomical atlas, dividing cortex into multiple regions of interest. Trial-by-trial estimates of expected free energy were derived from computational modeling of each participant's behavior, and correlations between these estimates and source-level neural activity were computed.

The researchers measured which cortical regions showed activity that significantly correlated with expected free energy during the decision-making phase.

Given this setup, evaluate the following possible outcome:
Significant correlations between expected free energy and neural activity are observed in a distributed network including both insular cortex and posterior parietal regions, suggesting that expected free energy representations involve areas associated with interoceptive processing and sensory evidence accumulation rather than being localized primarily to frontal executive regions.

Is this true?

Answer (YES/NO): NO